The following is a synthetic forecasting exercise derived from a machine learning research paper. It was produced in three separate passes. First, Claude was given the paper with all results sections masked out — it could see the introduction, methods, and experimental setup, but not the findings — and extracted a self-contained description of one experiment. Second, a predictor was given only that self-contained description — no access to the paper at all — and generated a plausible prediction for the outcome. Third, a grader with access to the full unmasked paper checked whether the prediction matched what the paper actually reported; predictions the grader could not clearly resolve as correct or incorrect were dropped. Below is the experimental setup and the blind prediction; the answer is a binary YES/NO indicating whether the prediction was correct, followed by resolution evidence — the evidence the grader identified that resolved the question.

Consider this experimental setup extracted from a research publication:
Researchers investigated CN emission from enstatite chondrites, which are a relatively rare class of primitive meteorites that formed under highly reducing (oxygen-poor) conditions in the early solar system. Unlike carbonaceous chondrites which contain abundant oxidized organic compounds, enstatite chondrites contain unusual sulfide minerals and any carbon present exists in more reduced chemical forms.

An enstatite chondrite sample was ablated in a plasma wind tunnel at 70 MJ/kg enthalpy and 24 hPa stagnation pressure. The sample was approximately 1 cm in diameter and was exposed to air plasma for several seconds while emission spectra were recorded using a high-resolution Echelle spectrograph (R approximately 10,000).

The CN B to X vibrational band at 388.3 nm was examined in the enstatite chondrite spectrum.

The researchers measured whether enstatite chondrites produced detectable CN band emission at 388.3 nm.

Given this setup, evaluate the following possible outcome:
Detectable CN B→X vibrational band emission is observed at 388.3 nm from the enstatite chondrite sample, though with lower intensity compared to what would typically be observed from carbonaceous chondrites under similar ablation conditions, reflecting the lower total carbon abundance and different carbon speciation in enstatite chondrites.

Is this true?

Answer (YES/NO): YES